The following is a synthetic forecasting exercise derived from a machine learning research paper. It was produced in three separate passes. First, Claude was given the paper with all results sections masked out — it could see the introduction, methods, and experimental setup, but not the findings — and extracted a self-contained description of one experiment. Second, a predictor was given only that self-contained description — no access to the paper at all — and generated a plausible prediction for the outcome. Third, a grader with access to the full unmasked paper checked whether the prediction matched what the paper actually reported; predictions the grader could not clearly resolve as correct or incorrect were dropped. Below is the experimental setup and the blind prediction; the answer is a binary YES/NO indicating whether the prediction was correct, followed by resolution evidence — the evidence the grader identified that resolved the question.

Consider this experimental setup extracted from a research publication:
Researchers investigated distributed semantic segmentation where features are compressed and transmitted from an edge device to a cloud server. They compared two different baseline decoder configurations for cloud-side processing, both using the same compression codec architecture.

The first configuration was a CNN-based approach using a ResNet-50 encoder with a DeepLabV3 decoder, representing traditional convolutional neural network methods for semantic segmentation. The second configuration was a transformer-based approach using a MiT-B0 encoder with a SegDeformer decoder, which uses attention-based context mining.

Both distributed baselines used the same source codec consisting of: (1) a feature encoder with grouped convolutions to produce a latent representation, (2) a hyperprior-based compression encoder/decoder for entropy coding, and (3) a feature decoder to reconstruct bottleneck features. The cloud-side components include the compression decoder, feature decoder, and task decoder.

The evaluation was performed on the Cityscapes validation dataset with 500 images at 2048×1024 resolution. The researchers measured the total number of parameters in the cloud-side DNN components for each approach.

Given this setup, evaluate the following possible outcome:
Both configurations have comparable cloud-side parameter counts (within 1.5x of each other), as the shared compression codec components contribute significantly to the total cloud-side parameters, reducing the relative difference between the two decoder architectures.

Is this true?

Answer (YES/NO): NO